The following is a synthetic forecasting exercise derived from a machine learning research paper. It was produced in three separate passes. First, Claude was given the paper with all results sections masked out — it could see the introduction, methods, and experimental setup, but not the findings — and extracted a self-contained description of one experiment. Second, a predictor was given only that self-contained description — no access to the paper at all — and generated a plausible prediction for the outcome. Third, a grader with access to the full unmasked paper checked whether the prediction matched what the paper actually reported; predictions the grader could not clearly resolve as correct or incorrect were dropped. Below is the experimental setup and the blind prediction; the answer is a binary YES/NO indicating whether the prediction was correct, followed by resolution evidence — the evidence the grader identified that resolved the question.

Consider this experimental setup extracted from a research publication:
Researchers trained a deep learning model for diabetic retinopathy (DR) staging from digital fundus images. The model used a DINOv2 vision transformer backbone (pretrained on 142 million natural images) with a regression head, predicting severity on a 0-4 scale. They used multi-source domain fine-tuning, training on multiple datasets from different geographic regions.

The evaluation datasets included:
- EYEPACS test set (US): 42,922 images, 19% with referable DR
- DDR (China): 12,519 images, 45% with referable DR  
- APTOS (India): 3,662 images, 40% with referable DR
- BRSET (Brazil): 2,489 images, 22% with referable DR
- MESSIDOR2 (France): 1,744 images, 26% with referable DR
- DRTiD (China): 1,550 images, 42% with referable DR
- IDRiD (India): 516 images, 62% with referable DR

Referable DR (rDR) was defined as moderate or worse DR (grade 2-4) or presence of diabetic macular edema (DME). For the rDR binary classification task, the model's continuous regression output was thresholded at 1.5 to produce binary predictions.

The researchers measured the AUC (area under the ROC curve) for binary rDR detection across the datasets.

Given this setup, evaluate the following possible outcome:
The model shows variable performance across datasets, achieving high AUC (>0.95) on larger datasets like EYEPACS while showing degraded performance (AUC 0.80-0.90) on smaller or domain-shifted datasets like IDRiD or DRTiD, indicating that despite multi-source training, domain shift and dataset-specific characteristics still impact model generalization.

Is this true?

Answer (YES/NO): NO